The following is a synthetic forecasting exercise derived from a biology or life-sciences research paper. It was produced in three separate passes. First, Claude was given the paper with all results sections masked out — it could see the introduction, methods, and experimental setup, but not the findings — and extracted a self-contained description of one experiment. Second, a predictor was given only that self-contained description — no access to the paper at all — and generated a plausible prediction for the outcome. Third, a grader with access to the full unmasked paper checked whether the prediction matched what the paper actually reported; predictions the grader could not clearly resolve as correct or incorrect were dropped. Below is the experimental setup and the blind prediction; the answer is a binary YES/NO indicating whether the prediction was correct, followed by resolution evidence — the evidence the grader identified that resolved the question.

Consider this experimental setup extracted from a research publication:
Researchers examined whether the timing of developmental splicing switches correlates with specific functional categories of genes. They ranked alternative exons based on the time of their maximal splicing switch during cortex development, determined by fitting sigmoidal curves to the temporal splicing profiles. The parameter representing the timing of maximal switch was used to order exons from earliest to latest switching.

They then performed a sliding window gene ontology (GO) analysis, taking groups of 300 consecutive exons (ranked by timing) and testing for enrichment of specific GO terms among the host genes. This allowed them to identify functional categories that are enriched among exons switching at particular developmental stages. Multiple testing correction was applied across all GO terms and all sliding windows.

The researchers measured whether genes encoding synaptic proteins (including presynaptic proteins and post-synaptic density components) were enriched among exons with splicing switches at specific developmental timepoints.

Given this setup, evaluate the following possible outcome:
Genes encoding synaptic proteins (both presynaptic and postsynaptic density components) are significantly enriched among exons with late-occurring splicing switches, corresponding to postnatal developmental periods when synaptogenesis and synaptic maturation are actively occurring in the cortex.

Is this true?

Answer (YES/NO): NO